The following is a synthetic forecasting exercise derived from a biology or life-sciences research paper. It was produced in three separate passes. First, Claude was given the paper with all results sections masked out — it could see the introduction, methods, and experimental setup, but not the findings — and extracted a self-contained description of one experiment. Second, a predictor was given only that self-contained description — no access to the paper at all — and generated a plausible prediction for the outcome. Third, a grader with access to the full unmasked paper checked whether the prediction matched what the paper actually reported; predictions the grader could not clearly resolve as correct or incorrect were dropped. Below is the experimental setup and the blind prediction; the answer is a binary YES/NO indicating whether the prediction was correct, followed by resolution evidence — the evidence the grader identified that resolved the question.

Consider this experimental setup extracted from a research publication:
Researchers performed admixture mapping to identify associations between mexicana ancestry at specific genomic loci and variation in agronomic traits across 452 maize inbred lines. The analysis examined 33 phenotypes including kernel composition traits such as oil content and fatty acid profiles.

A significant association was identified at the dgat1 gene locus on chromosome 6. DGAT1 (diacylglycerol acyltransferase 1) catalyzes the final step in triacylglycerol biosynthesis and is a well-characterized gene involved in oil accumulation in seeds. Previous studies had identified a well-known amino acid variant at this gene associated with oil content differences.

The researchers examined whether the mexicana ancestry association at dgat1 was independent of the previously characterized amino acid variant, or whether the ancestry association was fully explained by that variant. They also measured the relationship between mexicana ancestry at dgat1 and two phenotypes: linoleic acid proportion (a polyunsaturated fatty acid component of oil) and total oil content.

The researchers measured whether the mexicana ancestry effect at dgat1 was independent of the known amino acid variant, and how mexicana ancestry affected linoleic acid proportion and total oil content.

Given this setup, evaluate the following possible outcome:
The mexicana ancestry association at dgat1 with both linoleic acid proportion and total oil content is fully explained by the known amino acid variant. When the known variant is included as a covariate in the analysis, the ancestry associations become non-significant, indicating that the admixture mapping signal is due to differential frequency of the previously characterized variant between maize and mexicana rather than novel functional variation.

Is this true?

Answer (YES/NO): NO